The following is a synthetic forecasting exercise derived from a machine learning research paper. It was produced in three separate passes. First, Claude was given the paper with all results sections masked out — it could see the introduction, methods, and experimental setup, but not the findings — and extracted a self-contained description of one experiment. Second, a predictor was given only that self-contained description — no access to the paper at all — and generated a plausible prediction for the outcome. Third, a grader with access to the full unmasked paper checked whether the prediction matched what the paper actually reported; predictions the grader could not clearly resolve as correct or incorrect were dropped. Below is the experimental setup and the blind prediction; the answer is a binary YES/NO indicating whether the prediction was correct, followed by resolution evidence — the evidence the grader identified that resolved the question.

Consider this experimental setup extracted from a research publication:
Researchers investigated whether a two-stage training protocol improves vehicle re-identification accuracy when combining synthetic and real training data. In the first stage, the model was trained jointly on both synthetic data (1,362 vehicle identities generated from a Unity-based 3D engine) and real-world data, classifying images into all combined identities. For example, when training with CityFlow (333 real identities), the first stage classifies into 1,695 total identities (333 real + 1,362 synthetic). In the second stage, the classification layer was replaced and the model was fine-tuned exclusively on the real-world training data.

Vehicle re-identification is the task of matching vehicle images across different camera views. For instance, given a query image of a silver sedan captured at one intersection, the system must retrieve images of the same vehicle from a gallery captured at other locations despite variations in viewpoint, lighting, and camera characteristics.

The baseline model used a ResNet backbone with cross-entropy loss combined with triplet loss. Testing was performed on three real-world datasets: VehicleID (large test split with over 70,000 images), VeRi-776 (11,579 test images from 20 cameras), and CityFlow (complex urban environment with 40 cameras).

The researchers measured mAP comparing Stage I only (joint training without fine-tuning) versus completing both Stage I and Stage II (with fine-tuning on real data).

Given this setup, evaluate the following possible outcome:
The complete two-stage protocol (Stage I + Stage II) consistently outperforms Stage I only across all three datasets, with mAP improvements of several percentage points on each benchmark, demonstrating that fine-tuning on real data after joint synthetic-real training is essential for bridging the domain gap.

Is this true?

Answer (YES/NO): NO